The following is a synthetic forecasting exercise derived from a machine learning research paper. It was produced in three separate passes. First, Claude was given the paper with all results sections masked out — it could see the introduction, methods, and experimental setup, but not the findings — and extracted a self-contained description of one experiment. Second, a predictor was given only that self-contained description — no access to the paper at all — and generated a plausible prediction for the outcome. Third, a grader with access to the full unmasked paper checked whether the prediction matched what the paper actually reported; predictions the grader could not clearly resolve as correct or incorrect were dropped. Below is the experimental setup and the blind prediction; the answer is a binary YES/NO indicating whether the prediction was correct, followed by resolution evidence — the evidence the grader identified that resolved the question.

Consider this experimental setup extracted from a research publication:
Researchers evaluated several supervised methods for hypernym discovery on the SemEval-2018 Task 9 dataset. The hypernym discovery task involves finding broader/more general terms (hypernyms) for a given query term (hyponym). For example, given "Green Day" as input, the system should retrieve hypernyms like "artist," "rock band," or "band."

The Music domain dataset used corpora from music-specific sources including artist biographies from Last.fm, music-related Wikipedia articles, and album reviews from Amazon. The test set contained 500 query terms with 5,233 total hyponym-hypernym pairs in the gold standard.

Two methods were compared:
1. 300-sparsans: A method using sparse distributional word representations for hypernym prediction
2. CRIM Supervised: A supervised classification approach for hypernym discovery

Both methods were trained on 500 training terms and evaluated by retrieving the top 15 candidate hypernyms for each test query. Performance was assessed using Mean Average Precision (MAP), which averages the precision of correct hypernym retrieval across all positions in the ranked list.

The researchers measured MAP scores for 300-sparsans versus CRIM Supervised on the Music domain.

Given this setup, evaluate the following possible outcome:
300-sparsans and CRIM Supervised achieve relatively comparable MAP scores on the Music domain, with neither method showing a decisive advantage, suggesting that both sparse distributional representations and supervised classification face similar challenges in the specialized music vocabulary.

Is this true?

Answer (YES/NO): NO